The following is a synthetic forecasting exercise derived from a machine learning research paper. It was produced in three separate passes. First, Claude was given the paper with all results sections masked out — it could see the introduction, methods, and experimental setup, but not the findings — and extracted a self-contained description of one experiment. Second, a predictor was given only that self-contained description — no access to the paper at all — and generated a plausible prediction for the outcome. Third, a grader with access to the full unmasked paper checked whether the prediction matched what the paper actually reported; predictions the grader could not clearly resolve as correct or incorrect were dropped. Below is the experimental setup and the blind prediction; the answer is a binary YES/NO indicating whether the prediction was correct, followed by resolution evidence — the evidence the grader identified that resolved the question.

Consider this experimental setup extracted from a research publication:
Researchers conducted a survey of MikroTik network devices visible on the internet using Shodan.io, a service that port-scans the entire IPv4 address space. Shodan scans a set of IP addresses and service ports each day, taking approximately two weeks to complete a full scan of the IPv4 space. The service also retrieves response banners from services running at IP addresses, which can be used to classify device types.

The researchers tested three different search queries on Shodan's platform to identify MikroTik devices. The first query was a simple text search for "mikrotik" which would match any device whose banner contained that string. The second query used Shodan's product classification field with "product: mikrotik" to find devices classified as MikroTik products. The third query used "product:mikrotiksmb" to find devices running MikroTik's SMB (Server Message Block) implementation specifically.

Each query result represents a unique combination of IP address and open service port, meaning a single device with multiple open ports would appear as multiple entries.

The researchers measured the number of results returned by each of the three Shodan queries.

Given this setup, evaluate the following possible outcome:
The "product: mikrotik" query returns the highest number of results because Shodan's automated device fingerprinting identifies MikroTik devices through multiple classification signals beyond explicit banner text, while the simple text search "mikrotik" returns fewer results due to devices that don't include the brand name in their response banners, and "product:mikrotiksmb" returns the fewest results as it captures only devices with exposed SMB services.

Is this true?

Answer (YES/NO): YES